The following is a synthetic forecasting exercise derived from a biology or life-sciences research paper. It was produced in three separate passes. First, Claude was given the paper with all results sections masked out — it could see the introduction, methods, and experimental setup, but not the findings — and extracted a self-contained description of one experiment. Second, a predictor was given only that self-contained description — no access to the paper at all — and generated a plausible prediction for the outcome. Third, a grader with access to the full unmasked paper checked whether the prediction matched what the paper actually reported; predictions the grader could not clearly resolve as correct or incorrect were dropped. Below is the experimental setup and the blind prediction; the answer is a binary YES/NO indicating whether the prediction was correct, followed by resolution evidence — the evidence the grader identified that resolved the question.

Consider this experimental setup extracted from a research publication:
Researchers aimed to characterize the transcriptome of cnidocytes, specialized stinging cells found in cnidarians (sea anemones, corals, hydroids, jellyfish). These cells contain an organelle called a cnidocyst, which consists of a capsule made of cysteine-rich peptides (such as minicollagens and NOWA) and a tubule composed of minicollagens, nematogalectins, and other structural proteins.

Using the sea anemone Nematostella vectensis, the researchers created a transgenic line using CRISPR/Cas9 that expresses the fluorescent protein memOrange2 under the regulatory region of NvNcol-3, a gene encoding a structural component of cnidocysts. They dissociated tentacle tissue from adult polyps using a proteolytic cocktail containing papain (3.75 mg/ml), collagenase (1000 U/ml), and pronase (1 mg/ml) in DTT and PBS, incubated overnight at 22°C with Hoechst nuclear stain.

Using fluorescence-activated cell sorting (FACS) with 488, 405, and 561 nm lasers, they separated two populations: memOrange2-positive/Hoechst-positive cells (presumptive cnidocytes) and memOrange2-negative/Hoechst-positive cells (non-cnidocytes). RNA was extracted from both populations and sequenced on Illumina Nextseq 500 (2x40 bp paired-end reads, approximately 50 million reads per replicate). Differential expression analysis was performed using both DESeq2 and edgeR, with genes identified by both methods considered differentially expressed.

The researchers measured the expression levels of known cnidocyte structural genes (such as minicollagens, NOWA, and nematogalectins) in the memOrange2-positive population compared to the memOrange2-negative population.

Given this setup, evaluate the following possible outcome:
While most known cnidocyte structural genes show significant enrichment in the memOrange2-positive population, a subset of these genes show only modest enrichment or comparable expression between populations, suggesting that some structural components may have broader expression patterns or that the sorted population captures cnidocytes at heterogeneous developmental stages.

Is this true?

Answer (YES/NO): YES